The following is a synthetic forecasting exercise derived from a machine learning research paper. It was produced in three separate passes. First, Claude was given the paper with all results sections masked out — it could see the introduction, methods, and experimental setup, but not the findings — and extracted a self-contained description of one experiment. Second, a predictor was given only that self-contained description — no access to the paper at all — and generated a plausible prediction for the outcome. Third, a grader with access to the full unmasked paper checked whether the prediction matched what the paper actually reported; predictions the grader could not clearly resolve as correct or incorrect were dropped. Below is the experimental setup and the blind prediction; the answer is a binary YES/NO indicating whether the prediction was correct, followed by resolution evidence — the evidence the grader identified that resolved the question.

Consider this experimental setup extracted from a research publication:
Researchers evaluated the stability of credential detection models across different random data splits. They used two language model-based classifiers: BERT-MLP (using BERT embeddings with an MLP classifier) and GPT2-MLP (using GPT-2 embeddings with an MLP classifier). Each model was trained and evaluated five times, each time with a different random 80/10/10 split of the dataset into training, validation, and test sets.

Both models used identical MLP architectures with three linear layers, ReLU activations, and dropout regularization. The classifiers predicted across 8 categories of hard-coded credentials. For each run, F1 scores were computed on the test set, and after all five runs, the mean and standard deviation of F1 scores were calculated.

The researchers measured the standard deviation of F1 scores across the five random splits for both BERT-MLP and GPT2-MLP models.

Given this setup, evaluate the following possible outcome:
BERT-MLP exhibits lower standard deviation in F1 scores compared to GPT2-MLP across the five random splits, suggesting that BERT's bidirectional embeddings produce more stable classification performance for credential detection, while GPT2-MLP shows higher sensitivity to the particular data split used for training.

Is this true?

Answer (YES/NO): YES